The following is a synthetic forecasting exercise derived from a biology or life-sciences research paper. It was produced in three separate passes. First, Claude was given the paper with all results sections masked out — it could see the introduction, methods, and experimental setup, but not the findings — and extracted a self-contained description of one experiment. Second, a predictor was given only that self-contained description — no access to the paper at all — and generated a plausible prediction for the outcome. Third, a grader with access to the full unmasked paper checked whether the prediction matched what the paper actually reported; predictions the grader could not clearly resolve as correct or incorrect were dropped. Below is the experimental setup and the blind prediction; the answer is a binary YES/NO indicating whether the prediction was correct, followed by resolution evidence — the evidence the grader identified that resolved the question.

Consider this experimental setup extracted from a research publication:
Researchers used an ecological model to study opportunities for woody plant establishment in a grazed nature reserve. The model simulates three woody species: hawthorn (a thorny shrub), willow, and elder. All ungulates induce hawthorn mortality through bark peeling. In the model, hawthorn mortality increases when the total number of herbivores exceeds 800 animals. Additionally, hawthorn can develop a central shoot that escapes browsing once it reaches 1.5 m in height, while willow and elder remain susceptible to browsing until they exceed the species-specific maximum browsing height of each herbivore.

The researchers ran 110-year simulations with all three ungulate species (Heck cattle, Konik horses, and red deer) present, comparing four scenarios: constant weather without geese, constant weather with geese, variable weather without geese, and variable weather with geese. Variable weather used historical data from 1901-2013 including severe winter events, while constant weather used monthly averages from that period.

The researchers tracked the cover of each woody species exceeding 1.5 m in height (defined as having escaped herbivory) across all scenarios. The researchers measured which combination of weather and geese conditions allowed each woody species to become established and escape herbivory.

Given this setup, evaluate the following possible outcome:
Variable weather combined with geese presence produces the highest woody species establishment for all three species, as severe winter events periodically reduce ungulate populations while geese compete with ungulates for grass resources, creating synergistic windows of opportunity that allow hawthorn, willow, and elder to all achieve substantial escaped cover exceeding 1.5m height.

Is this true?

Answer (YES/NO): NO